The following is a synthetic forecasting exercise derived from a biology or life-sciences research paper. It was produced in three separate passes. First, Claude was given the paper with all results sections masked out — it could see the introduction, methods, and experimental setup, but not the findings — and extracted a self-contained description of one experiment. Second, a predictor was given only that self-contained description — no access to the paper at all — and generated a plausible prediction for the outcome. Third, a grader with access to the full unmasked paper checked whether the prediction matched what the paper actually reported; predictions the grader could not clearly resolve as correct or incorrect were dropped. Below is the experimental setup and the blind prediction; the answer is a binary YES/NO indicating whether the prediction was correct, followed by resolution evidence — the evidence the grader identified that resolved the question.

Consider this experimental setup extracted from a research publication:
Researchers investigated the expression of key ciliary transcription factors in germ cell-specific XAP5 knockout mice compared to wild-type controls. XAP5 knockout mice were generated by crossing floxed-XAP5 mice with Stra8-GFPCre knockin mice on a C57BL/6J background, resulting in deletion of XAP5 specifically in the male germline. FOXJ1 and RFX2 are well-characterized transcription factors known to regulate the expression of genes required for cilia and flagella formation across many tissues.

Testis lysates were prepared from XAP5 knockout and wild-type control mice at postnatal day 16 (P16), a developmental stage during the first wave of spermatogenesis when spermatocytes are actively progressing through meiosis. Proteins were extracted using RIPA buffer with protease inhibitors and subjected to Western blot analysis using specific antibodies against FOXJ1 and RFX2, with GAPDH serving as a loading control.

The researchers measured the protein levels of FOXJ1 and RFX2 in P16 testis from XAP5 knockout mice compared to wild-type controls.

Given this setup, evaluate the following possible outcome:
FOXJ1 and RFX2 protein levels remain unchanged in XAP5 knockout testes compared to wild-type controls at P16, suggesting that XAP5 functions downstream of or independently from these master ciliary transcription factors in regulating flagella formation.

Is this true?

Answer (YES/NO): NO